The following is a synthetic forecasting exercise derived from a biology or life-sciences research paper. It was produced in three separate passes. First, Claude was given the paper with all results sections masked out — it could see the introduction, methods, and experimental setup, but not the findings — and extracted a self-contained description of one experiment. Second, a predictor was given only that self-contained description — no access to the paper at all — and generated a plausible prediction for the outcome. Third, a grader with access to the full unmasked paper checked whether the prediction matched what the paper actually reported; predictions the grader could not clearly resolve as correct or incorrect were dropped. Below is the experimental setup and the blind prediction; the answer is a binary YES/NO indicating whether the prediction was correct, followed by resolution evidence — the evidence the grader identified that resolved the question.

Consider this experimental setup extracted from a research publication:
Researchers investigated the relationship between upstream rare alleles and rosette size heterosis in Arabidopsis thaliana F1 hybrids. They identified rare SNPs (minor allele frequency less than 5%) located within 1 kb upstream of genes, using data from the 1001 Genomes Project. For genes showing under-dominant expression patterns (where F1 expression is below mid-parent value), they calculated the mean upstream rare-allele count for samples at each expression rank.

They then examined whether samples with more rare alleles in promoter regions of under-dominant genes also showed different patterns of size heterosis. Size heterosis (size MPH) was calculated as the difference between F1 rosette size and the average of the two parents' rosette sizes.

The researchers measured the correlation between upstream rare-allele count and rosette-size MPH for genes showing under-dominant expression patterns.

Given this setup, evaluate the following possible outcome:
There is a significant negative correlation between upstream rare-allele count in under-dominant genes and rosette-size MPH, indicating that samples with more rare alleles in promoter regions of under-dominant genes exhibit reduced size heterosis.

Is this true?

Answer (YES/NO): YES